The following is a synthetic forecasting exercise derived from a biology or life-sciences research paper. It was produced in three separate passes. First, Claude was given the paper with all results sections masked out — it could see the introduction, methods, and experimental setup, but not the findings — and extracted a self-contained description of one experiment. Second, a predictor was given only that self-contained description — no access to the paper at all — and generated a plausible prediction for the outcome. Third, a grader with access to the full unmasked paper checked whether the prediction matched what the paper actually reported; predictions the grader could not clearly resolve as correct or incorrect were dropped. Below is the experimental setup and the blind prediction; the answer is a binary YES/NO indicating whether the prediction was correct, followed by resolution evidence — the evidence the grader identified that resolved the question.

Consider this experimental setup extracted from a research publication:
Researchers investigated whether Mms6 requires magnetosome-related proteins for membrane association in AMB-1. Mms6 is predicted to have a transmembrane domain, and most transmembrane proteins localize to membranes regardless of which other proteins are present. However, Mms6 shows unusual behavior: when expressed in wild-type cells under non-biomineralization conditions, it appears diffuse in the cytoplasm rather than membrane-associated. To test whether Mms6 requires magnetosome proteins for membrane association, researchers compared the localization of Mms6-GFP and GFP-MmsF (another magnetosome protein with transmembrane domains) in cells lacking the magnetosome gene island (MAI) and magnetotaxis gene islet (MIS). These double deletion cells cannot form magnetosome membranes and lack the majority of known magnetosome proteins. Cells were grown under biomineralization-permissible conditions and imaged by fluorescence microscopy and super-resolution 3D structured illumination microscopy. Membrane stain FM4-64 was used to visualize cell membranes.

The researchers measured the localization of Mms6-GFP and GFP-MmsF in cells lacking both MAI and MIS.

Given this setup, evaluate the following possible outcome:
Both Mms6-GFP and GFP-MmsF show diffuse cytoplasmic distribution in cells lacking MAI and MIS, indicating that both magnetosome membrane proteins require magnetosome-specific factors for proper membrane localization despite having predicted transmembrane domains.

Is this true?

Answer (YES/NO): NO